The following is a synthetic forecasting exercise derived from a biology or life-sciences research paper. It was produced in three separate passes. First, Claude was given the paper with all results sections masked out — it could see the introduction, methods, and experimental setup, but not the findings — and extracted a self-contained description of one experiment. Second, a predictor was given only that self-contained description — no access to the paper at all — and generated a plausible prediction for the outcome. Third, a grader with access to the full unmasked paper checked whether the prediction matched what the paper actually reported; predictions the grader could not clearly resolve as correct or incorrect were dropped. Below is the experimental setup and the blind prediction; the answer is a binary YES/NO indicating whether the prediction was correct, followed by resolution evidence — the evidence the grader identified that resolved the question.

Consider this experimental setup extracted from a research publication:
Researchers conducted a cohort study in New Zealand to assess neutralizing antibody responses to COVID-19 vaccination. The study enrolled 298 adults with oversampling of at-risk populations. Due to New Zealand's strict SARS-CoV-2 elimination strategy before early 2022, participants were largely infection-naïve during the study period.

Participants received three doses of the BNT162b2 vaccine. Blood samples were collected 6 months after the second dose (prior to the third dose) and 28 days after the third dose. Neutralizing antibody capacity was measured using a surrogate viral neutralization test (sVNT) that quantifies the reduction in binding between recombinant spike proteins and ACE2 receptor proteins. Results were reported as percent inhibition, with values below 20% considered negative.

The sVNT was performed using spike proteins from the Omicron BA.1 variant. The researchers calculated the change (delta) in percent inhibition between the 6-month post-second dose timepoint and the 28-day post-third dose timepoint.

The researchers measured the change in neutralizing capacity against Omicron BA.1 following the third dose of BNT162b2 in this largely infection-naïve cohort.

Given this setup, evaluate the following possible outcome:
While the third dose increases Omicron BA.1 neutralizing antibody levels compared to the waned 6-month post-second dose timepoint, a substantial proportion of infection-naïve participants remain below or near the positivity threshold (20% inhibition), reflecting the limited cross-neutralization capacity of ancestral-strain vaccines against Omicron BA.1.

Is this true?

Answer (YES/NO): NO